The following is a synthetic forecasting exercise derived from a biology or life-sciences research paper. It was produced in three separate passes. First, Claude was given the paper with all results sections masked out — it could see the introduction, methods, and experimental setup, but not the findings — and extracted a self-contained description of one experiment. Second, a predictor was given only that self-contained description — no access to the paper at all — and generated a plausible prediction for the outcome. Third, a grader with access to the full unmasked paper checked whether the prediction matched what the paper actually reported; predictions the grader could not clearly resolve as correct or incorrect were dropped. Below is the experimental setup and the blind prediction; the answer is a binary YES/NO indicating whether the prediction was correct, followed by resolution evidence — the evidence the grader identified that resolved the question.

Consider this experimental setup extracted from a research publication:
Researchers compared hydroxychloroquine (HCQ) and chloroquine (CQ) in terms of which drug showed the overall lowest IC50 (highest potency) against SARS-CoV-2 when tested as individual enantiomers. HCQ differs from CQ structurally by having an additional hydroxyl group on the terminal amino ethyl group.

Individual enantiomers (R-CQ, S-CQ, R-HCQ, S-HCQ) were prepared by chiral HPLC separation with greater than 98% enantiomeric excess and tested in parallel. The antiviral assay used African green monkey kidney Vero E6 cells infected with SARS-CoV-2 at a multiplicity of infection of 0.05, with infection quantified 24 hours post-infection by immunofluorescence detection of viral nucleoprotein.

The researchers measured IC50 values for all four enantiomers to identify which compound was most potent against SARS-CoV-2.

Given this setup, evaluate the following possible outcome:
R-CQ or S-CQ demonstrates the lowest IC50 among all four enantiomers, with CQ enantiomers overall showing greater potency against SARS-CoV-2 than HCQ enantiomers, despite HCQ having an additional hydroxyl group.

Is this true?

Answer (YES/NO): NO